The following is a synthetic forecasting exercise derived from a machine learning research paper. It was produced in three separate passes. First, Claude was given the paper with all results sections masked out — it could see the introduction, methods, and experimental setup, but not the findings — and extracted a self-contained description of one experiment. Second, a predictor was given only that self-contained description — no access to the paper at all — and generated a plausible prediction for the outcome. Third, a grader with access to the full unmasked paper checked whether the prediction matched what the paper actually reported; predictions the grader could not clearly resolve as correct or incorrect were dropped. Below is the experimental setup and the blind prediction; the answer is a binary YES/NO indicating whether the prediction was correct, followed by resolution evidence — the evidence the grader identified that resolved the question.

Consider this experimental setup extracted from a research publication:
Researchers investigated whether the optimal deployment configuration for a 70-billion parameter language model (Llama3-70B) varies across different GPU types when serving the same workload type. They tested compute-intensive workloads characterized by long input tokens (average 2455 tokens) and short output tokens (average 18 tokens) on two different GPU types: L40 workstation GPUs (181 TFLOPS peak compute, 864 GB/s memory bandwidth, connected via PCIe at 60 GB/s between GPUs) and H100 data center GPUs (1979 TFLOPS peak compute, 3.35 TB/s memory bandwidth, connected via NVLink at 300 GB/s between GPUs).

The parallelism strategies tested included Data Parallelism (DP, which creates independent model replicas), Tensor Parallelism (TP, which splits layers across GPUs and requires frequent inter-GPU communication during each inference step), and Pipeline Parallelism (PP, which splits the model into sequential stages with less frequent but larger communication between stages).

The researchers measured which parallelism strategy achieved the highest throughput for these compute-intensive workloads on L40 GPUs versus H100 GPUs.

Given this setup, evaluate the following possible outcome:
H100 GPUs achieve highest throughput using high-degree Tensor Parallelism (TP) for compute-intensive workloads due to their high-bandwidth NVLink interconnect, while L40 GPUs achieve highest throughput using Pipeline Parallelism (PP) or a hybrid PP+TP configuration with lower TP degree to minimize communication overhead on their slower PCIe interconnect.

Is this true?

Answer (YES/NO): NO